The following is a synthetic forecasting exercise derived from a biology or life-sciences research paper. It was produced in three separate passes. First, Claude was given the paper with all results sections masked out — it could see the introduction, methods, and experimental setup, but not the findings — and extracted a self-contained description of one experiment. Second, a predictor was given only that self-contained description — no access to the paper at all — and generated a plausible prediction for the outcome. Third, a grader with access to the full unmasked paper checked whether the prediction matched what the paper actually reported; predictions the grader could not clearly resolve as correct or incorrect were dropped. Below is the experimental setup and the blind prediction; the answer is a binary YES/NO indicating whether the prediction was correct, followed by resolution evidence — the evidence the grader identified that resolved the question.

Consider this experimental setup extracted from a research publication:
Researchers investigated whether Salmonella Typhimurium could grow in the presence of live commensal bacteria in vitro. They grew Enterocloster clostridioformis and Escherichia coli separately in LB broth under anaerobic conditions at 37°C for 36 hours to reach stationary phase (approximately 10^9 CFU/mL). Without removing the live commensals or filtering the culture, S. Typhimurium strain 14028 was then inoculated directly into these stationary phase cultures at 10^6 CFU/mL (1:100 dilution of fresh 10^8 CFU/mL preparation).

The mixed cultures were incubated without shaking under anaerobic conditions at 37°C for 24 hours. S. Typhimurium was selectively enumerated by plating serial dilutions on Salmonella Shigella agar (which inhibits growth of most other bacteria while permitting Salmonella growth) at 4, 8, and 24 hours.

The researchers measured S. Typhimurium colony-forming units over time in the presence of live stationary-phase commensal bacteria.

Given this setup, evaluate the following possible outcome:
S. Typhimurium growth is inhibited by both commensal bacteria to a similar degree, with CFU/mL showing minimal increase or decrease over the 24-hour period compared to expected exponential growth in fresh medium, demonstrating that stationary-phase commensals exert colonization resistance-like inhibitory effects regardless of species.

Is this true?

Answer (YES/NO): NO